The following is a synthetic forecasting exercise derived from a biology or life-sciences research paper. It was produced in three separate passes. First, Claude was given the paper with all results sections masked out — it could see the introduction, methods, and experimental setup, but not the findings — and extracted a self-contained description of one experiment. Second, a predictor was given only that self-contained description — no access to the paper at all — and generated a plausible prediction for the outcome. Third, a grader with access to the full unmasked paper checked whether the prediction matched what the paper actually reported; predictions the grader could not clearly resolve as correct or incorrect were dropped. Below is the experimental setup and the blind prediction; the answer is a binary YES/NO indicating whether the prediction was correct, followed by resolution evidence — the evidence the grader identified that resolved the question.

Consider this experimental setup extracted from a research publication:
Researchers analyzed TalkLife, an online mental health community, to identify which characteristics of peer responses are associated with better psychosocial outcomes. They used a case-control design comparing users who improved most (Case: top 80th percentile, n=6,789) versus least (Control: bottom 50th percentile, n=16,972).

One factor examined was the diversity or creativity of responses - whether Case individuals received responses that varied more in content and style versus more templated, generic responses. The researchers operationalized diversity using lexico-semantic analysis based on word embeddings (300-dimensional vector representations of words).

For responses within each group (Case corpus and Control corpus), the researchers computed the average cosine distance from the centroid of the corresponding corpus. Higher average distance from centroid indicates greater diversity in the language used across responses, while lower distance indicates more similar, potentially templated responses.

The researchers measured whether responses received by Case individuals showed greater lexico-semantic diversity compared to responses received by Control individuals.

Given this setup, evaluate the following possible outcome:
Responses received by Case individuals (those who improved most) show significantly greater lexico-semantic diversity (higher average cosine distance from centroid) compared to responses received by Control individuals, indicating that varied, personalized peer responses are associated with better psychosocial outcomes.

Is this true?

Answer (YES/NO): YES